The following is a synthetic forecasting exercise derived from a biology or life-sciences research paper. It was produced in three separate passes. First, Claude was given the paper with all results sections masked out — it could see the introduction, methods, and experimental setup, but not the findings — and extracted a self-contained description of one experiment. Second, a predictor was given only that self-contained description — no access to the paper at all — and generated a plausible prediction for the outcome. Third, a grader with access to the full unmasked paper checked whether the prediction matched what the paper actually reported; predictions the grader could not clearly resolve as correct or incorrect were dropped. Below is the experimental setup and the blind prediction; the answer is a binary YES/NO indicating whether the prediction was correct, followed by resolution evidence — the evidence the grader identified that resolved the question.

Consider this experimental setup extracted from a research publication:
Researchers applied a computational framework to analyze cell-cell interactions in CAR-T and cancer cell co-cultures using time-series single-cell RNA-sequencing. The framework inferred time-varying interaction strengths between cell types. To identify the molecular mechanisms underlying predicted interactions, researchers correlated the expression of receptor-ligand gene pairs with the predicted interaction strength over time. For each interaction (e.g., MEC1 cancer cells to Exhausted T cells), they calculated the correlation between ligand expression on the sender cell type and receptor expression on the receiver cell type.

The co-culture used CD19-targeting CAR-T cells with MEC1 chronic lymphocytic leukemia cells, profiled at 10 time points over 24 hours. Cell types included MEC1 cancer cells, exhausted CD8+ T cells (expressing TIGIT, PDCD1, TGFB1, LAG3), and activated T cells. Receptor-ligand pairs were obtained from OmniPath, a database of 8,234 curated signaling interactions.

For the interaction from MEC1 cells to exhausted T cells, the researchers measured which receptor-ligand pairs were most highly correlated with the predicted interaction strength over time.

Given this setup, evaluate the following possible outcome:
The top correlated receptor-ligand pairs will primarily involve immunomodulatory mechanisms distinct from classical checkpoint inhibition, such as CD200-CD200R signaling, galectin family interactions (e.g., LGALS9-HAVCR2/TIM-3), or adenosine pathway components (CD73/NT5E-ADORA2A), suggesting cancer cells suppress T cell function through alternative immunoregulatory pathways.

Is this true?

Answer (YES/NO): NO